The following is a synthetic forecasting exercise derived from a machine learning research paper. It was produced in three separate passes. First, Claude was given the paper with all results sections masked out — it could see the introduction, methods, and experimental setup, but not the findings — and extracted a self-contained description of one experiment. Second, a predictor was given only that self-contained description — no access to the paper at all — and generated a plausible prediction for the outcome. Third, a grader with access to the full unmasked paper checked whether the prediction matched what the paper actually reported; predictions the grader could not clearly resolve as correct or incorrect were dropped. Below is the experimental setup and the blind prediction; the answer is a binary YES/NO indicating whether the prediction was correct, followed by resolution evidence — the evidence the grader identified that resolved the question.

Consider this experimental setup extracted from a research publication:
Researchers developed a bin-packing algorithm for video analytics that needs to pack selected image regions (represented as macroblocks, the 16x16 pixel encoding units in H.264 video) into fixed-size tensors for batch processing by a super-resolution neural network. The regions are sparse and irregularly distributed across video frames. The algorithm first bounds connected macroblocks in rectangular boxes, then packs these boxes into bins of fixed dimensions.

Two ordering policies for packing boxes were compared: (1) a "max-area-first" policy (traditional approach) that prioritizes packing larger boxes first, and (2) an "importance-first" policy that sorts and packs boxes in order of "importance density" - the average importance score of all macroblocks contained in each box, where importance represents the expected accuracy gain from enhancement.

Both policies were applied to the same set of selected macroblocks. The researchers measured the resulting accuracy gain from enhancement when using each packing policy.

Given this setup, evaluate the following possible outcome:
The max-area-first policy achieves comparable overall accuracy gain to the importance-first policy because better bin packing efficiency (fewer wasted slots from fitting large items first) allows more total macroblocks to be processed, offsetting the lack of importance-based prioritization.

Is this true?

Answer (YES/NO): NO